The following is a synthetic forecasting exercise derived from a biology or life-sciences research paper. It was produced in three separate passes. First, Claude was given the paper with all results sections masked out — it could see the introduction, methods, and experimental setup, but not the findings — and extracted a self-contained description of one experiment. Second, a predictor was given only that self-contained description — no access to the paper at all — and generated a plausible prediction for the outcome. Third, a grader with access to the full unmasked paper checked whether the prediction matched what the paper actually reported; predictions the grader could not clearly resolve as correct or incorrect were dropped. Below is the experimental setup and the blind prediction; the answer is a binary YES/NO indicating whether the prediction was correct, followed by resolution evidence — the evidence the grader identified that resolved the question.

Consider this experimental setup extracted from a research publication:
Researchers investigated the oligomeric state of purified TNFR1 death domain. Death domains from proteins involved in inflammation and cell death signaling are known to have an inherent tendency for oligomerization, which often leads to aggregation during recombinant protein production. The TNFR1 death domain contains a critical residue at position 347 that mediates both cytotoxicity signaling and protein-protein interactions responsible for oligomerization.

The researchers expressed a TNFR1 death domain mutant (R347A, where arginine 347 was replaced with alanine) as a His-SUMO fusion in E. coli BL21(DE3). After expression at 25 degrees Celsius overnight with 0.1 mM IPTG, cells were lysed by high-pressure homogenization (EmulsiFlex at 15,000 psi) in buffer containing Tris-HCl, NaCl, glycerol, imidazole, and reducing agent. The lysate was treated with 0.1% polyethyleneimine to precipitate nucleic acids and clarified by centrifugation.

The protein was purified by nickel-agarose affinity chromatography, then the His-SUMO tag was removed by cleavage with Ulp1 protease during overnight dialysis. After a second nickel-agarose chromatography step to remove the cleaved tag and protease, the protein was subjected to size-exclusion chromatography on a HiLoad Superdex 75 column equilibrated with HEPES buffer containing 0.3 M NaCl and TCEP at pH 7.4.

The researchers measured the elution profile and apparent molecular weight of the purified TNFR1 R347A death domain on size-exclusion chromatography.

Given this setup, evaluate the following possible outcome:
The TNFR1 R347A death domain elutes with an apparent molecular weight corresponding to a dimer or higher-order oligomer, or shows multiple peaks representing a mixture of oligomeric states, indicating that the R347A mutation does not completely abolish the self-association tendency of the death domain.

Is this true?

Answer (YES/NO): YES